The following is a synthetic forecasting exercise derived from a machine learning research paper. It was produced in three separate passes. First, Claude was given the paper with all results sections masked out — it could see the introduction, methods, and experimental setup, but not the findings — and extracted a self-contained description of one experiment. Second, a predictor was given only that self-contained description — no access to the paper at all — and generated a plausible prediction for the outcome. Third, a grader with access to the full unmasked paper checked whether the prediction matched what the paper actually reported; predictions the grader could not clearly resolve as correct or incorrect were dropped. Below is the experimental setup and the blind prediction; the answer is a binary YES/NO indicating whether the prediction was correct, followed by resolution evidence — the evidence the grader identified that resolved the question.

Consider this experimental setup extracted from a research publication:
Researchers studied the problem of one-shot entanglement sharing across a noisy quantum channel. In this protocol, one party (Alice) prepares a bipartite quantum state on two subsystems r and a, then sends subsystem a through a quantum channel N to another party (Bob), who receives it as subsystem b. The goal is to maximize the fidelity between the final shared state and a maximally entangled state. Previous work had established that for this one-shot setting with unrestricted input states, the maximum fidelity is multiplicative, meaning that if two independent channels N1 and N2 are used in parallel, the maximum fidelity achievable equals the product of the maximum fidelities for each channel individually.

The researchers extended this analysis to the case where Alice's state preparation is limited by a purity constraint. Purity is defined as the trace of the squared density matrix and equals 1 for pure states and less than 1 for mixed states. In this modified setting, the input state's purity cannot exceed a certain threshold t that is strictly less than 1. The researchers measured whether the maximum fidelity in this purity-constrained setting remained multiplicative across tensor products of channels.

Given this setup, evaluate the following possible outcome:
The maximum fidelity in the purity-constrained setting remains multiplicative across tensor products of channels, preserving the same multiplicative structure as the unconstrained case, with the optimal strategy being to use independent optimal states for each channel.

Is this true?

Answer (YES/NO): NO